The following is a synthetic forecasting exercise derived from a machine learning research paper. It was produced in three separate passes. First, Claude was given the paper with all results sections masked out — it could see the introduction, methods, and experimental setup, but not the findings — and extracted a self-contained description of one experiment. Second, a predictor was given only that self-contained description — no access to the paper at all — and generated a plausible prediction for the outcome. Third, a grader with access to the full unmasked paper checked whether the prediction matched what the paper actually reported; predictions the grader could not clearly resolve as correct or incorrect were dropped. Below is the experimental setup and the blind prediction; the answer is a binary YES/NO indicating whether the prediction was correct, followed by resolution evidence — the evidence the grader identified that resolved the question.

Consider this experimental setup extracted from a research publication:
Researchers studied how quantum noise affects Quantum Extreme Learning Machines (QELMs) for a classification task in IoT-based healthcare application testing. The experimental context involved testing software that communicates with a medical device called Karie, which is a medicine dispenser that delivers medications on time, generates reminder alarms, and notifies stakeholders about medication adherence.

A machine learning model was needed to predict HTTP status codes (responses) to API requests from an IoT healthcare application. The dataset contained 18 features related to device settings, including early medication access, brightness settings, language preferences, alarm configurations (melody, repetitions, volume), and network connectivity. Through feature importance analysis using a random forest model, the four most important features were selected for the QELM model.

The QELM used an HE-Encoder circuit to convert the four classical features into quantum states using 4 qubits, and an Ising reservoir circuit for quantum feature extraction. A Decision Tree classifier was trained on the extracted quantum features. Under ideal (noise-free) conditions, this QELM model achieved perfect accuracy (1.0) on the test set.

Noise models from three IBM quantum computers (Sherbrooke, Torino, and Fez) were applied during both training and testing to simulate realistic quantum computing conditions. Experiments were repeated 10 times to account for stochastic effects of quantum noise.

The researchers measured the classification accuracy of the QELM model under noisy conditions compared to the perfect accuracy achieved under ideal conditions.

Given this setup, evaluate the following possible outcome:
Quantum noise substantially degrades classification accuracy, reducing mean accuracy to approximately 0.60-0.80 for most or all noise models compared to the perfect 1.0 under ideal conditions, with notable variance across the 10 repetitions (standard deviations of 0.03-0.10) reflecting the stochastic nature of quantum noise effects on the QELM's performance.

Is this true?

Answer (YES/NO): NO